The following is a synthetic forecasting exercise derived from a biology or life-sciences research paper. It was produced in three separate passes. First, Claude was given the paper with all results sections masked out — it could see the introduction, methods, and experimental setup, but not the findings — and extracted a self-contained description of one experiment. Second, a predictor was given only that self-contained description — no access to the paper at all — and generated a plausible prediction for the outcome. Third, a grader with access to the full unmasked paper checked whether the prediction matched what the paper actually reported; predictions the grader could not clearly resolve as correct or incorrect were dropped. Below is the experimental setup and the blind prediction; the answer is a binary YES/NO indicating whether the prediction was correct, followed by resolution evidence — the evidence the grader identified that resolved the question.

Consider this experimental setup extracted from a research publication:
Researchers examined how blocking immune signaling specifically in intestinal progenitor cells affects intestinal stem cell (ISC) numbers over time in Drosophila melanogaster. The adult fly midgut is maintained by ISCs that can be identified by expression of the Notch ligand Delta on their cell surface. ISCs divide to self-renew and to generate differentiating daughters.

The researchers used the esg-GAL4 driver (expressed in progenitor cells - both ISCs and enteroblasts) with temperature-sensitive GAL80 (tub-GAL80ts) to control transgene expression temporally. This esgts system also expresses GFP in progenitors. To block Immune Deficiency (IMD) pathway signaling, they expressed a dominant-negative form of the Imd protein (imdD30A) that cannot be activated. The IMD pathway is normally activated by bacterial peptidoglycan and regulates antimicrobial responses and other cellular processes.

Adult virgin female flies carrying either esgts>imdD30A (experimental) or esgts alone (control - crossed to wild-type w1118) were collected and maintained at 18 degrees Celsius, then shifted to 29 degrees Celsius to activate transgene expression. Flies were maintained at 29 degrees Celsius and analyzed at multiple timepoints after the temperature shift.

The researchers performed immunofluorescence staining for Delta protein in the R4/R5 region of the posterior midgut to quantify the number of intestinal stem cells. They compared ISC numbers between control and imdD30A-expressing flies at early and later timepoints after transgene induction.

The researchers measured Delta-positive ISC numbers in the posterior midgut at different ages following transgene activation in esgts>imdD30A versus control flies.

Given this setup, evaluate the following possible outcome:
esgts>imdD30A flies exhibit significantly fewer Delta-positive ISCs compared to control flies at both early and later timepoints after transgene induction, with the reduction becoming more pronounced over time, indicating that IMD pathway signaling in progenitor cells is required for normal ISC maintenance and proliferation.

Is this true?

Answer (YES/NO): NO